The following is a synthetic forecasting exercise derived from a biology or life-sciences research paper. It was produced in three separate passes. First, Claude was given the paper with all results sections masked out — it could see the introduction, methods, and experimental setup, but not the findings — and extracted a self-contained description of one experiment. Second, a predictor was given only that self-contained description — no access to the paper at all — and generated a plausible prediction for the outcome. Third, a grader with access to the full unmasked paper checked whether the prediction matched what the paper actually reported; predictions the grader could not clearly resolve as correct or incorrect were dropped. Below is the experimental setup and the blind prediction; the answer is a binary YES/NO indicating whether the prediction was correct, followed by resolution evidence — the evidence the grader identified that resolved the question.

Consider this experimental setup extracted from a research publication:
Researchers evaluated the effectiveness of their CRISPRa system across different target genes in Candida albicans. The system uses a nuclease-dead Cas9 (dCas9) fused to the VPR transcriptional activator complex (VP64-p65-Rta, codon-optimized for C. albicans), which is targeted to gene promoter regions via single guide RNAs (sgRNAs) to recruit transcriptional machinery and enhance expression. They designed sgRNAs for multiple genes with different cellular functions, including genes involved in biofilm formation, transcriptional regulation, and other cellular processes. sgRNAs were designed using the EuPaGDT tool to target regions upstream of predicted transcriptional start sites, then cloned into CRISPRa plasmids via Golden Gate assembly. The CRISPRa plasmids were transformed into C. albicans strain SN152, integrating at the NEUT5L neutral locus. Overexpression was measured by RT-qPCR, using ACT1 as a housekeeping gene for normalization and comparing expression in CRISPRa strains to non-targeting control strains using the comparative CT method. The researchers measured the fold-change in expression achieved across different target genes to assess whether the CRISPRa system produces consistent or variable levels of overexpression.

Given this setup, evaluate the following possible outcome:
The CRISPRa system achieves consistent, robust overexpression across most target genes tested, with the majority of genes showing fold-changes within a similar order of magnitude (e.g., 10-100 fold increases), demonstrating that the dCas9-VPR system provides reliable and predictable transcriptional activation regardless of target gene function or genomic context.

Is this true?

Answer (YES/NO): NO